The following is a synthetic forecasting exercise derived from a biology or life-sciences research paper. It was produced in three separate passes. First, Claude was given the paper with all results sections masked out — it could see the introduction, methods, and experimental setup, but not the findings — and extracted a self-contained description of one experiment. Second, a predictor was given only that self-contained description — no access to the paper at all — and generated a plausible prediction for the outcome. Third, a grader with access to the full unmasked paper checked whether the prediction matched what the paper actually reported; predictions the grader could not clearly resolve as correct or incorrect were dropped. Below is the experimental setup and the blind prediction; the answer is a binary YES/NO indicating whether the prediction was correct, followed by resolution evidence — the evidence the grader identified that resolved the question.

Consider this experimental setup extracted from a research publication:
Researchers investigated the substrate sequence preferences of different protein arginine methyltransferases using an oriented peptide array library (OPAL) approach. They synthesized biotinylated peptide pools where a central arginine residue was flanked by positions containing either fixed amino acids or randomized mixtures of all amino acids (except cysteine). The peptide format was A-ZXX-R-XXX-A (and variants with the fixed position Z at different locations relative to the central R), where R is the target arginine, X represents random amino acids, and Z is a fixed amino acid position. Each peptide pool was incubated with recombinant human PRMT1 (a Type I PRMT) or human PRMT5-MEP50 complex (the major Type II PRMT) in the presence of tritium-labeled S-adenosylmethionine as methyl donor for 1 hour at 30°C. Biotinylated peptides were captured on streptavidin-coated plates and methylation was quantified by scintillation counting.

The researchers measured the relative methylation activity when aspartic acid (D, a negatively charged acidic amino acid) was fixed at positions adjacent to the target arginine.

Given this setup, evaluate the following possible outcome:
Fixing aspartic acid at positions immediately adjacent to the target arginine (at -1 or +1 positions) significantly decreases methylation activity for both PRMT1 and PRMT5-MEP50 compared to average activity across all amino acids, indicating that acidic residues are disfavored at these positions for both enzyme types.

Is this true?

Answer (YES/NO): NO